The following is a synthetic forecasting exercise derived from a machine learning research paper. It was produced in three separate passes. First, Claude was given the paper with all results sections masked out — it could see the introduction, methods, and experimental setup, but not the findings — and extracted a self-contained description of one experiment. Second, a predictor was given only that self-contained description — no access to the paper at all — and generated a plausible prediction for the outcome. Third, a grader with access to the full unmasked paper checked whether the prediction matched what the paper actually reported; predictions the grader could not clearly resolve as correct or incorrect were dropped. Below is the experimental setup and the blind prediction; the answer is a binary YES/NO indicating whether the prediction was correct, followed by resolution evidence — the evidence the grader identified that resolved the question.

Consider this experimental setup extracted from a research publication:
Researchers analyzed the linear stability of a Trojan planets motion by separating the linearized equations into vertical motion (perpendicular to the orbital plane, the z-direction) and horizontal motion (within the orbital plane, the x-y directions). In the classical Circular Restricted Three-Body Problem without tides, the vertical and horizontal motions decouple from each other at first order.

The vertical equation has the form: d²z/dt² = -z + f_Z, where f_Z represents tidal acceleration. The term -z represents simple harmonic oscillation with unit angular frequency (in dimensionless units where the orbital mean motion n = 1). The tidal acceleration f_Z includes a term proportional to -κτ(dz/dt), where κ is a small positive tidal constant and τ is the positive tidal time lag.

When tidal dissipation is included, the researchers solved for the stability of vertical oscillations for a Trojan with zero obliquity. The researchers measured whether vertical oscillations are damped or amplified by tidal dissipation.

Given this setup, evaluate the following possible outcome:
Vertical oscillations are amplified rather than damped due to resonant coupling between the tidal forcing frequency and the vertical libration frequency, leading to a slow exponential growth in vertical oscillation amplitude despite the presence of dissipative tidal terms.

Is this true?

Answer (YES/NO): NO